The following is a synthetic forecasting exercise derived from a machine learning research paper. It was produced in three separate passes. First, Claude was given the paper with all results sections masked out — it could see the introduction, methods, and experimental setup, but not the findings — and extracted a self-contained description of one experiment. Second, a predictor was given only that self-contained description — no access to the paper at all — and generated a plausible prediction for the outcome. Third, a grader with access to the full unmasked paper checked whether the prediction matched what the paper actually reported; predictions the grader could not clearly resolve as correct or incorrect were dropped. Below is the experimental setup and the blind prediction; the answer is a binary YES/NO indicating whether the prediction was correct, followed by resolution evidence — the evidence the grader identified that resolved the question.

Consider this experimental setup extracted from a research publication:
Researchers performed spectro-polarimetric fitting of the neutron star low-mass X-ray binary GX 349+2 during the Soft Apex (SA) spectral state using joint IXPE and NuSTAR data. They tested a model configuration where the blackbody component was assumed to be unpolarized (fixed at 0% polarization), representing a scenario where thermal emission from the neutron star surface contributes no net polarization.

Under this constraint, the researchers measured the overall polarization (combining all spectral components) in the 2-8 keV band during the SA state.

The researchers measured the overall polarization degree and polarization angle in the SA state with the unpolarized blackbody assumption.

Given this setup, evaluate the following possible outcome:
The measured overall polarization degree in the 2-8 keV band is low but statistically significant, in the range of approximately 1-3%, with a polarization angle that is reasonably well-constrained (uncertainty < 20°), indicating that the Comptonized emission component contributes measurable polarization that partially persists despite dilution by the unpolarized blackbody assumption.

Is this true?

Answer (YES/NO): NO